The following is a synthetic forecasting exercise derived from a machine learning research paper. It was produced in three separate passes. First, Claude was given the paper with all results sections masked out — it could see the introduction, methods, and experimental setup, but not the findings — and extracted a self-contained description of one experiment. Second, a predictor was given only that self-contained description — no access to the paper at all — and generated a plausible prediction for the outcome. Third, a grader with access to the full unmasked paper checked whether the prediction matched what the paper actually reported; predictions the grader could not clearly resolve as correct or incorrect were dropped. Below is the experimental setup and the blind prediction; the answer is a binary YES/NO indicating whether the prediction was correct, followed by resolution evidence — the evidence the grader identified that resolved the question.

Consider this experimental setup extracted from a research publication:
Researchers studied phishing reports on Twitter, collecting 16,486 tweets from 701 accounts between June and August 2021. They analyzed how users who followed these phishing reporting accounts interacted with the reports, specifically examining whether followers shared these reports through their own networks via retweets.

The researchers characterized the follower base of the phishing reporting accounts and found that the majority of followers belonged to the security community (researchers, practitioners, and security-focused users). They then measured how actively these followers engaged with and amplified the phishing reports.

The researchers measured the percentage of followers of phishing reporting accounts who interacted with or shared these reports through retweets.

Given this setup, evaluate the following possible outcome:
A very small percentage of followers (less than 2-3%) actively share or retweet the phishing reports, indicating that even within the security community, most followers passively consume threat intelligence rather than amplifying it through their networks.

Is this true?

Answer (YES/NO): NO